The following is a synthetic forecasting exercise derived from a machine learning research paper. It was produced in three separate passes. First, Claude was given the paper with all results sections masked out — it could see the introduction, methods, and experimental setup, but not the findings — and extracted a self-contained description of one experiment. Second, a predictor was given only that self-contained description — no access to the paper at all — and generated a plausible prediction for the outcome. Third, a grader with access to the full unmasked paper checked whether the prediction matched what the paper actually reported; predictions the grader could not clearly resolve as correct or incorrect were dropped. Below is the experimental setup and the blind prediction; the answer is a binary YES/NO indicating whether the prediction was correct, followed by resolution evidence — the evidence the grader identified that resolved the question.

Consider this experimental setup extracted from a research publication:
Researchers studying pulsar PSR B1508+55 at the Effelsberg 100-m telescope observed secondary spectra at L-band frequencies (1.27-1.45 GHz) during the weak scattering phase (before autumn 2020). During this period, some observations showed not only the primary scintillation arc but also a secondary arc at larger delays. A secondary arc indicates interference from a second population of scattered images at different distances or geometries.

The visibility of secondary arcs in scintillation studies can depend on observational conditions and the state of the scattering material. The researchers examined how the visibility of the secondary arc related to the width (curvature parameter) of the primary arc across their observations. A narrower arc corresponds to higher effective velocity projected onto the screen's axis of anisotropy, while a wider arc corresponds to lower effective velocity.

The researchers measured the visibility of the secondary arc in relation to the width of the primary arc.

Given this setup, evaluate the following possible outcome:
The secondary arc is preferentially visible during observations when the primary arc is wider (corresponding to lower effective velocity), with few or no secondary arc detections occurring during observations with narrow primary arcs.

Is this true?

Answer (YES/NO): NO